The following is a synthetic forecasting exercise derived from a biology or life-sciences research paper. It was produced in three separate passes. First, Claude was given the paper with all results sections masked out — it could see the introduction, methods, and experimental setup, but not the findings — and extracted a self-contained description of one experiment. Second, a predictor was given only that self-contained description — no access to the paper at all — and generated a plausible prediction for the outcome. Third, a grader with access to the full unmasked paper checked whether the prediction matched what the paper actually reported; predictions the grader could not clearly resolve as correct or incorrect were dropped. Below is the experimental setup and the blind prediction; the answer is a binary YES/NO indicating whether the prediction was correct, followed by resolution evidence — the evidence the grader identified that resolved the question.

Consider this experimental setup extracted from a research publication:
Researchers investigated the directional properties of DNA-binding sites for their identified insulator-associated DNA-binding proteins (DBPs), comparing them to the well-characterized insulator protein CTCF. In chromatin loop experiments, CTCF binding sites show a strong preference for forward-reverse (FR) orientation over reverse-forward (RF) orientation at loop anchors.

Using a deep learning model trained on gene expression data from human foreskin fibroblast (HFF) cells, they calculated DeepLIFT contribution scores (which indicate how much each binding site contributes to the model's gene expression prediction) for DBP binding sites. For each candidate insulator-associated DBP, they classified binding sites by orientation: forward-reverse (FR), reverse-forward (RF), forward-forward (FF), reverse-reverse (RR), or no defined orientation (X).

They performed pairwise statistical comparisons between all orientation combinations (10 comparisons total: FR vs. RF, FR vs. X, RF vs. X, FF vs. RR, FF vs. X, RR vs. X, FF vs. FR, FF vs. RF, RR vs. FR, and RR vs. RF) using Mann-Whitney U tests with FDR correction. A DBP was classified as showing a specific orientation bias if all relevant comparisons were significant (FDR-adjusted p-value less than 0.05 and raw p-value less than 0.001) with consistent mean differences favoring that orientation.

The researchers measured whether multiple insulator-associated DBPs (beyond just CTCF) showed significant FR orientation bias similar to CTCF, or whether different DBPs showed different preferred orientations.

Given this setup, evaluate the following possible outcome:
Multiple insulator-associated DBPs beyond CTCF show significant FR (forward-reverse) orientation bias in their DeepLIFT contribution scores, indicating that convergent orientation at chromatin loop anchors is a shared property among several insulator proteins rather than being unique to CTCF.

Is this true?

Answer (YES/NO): YES